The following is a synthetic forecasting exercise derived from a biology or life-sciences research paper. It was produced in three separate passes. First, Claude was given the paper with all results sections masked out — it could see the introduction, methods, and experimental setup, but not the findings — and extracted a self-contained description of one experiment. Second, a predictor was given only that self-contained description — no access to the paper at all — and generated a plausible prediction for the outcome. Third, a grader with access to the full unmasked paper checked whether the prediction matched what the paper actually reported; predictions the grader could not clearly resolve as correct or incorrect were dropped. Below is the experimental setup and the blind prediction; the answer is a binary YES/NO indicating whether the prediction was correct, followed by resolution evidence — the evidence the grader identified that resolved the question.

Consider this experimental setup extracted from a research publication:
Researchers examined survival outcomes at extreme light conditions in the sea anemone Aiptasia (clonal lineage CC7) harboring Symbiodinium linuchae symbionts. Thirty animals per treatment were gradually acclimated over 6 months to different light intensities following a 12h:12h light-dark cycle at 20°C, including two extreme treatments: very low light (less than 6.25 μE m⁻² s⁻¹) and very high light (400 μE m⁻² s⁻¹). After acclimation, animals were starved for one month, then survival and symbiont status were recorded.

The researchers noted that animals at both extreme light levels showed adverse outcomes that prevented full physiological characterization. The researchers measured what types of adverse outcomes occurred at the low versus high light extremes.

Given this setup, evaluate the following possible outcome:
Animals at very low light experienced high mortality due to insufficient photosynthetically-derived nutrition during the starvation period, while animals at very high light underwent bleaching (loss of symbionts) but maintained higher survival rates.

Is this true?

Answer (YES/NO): NO